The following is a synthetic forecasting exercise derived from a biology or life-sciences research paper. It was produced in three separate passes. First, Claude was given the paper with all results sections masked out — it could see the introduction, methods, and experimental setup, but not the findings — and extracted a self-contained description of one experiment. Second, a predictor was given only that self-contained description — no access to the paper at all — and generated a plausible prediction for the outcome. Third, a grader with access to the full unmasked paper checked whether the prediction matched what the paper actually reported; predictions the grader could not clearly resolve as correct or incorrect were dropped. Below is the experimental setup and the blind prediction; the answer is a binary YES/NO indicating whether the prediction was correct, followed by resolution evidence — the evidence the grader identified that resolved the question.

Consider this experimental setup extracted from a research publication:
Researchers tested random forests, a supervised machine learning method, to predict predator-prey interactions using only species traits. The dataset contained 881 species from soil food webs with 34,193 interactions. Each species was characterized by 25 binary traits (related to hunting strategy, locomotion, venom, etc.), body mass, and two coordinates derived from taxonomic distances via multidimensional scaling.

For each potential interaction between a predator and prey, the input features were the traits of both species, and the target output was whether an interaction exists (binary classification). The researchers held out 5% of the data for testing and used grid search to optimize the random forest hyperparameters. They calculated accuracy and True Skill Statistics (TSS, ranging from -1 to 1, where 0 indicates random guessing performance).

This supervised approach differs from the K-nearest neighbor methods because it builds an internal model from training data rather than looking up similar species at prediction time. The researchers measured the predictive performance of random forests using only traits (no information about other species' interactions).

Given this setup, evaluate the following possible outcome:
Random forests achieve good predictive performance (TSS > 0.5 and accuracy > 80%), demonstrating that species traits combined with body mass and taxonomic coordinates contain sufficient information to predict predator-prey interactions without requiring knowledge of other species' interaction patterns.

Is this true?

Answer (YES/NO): YES